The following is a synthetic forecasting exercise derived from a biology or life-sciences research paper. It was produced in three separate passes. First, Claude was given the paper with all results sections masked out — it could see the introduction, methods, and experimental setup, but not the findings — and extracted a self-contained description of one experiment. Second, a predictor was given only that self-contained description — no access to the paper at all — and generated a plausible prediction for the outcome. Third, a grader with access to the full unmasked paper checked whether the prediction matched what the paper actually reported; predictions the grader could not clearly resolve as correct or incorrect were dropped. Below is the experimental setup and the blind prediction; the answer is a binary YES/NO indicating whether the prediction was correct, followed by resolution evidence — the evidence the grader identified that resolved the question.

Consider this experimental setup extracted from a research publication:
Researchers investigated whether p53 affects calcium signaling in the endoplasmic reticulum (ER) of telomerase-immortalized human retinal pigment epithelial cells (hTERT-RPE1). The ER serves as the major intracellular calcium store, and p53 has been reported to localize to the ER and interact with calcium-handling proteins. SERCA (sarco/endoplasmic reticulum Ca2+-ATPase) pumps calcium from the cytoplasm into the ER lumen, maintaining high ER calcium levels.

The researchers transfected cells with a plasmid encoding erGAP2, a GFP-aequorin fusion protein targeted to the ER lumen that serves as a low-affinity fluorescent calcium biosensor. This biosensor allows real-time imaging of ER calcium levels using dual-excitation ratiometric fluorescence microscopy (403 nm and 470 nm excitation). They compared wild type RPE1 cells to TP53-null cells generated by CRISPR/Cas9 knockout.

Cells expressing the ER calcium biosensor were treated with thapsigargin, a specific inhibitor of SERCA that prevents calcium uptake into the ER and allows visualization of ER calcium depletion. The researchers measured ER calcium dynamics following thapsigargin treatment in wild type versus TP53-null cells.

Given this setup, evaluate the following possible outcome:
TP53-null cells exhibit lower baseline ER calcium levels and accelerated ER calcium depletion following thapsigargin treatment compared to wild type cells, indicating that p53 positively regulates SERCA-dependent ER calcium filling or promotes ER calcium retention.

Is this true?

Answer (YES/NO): NO